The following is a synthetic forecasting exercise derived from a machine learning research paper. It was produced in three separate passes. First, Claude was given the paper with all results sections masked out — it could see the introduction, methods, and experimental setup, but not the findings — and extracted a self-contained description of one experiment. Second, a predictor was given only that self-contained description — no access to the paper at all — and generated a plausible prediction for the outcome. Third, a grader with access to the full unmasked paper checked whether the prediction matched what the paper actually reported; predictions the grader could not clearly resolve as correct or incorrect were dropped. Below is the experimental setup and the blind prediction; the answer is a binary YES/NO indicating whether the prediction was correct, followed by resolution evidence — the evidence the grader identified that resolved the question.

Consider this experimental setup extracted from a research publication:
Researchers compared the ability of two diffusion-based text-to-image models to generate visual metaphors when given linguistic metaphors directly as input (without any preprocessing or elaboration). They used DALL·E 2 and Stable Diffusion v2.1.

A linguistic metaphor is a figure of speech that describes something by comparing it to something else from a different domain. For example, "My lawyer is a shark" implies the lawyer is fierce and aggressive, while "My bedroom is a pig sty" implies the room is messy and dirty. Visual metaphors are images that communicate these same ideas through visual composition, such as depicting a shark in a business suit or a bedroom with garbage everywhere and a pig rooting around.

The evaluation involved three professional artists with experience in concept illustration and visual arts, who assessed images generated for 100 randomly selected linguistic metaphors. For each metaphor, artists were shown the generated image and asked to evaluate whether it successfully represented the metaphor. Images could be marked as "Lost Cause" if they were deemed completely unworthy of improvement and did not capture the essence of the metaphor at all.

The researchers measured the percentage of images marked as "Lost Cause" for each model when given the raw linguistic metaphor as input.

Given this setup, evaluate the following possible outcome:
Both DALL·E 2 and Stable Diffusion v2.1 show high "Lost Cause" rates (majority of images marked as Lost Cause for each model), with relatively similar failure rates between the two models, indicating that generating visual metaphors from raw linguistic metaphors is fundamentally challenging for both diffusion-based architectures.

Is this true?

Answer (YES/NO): NO